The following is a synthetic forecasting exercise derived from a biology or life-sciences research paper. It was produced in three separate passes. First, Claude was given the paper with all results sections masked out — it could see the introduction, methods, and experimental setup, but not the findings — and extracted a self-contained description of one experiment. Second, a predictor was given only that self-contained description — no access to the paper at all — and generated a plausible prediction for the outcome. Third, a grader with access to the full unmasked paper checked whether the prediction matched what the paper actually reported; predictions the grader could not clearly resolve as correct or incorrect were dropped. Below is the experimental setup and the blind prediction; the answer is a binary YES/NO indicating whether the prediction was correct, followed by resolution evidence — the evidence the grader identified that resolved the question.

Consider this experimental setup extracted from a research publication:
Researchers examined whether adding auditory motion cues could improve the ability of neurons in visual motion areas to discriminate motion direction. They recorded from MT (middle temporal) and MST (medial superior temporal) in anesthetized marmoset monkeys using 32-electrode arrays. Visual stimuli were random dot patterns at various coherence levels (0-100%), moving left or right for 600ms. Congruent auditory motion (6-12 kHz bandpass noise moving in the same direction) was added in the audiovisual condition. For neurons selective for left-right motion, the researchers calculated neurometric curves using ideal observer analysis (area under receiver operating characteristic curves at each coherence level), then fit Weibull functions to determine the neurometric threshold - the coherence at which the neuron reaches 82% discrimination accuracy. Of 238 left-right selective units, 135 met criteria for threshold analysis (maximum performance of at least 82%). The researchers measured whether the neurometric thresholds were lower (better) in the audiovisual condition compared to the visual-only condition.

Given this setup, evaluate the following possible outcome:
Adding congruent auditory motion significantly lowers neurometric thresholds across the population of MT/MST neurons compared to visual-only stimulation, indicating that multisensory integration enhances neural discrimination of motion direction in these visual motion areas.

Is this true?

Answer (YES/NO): NO